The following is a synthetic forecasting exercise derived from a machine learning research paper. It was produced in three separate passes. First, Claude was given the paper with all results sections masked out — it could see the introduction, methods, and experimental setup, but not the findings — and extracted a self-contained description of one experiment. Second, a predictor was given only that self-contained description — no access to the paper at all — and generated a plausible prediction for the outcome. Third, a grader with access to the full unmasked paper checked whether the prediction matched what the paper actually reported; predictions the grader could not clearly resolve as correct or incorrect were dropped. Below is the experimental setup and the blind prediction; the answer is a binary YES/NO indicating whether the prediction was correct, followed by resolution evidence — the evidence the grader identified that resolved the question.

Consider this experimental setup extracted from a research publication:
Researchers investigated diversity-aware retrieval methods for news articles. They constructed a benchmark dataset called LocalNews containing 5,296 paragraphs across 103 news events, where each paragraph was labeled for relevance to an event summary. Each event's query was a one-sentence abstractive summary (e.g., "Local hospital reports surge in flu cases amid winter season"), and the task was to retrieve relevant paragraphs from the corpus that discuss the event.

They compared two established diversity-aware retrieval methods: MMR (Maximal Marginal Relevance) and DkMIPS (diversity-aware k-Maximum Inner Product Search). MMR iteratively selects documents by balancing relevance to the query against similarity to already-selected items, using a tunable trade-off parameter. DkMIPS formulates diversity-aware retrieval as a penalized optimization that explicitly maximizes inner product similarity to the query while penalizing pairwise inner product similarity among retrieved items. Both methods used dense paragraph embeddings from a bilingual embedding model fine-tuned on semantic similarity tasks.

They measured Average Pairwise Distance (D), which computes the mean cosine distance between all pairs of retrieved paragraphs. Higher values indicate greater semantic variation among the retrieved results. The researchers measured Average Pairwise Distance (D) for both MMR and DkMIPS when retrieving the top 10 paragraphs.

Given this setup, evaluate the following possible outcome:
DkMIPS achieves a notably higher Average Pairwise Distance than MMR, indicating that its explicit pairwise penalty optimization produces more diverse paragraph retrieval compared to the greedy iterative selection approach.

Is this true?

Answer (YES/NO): YES